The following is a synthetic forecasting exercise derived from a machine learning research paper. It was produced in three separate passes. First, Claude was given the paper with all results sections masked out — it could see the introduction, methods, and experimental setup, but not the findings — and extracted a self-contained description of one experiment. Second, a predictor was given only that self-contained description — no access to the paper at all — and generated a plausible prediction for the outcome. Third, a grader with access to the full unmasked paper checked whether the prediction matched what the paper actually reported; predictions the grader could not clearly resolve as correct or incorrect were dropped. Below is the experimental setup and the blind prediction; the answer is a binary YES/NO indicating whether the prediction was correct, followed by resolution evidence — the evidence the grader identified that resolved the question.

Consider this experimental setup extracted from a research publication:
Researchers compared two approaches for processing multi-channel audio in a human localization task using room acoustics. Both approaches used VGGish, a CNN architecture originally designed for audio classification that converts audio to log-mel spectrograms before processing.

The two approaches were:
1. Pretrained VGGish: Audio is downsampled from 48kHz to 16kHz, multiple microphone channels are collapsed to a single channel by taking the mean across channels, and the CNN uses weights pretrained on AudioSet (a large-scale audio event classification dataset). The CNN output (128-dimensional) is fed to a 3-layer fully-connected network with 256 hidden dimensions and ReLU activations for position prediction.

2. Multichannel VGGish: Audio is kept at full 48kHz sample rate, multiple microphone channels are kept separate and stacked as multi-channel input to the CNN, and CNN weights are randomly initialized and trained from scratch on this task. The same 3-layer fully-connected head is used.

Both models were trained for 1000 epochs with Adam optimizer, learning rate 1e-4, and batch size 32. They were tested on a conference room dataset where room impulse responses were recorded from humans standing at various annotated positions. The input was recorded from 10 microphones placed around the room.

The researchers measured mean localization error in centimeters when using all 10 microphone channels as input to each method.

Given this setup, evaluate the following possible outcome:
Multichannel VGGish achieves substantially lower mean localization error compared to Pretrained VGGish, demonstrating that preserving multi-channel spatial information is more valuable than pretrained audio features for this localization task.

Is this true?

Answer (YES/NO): YES